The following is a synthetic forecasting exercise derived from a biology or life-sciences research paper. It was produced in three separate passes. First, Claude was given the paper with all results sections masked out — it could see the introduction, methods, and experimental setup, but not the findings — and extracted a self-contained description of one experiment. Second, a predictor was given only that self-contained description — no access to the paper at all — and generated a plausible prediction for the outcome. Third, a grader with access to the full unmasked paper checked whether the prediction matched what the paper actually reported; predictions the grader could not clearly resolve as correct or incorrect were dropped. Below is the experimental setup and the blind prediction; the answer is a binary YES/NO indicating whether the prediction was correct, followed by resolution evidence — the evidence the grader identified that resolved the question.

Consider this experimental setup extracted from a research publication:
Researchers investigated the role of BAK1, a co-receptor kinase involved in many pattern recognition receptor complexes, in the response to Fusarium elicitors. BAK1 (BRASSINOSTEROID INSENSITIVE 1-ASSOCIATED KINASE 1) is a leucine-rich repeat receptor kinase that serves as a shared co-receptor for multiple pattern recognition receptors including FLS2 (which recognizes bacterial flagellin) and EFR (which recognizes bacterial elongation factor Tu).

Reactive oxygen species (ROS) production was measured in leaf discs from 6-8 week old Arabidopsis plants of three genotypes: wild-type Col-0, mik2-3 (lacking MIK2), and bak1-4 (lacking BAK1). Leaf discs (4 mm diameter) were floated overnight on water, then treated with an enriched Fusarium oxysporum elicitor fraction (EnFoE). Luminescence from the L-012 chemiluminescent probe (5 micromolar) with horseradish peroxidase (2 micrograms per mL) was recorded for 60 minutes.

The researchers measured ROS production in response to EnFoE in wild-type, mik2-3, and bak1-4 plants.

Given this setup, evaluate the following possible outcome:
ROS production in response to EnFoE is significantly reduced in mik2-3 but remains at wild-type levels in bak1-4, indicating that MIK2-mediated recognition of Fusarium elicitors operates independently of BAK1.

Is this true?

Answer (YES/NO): NO